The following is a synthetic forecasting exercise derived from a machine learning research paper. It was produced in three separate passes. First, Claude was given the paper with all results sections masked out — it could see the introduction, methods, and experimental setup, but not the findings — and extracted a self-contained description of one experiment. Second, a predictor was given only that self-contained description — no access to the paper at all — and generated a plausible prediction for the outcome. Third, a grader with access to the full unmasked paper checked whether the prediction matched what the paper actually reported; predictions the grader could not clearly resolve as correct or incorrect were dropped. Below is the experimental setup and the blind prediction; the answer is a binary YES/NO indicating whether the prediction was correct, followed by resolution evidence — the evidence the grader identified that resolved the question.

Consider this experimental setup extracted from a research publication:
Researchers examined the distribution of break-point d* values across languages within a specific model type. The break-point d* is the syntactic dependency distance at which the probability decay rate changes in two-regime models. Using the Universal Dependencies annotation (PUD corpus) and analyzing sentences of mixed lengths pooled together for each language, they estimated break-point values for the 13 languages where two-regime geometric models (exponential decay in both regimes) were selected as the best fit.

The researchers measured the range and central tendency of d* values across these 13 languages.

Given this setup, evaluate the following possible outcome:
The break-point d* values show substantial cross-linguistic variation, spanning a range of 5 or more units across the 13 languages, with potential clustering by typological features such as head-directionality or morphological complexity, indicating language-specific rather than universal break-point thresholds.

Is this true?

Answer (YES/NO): NO